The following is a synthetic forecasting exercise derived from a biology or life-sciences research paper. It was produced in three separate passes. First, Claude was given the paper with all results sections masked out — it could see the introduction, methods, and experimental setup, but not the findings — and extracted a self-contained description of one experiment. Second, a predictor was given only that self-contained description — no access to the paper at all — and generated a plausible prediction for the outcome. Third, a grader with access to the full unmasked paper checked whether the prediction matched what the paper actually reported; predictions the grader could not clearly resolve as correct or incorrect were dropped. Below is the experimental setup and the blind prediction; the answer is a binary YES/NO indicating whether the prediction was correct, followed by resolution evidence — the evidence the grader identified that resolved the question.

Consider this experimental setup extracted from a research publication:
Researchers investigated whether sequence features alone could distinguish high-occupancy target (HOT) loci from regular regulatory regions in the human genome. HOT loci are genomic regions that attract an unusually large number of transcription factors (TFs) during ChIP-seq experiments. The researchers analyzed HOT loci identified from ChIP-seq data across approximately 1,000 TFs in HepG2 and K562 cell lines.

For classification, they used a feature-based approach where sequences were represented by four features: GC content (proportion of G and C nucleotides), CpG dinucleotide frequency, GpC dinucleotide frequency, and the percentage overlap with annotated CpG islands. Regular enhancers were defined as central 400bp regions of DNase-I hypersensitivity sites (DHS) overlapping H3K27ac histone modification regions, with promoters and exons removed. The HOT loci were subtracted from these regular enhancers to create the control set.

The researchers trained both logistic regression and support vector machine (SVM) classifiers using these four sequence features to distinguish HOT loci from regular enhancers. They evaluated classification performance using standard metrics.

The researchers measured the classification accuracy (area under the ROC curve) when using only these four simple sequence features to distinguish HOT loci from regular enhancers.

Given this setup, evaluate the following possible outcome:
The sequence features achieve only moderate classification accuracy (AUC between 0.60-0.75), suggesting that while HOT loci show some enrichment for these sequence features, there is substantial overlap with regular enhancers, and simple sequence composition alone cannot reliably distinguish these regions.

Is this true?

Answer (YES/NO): YES